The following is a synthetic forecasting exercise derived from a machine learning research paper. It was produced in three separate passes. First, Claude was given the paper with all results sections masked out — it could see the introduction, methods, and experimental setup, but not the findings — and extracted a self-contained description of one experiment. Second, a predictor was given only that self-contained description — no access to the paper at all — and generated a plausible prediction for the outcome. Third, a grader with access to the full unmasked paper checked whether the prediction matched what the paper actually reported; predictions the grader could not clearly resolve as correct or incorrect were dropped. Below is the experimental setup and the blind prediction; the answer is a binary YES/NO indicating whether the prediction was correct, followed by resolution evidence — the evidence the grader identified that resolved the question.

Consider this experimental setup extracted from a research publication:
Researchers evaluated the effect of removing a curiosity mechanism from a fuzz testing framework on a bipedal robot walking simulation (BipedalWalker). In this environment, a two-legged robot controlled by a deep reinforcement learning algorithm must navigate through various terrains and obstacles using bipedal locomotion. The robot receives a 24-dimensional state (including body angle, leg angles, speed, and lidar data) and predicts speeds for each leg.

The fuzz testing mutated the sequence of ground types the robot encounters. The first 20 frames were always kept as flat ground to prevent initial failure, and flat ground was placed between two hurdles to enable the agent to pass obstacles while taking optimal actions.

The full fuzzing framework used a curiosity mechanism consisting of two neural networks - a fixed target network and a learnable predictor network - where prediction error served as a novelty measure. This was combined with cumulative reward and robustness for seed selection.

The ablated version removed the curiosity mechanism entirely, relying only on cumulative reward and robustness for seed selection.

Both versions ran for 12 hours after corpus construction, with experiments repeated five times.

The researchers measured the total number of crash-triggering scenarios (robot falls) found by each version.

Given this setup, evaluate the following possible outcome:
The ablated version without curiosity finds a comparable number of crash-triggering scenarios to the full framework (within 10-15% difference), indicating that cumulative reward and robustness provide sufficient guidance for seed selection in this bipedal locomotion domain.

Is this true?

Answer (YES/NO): NO